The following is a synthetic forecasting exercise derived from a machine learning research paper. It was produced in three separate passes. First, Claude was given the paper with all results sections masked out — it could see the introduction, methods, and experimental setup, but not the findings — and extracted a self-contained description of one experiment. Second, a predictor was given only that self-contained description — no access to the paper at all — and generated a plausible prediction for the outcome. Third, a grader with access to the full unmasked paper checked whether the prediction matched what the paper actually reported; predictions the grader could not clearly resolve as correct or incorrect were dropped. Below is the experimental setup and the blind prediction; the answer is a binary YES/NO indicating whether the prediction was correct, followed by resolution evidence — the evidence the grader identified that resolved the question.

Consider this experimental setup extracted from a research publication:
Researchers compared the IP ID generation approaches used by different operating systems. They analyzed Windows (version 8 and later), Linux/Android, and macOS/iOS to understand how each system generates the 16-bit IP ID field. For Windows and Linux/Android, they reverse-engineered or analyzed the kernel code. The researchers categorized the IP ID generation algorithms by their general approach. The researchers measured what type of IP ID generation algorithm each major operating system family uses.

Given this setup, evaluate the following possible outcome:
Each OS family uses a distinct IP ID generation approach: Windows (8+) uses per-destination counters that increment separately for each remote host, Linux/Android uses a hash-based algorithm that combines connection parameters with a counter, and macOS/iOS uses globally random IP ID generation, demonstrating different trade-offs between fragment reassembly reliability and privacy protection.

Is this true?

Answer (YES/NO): NO